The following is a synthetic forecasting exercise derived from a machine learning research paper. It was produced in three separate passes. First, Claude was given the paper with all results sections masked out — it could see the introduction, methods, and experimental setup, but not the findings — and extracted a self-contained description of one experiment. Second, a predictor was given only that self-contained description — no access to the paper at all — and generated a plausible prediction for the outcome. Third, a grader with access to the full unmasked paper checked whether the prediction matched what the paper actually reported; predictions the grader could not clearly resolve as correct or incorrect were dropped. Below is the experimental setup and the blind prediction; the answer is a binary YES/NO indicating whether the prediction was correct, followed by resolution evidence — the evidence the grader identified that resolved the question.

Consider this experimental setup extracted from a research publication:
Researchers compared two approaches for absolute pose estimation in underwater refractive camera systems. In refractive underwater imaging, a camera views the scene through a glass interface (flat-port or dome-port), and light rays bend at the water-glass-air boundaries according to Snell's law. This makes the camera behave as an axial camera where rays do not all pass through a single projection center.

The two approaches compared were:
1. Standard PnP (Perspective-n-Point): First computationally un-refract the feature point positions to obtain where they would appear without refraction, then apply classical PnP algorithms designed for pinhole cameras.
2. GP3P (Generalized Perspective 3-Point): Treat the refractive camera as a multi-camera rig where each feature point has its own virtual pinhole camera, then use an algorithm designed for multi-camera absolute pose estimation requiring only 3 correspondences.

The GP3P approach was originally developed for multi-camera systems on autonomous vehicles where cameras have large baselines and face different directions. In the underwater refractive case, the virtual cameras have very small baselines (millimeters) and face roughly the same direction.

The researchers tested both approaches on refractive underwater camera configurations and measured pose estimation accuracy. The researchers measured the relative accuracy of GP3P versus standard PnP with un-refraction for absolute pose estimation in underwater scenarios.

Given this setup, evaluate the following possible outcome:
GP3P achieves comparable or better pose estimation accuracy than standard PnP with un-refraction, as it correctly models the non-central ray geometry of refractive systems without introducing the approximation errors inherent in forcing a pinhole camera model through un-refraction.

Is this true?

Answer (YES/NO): YES